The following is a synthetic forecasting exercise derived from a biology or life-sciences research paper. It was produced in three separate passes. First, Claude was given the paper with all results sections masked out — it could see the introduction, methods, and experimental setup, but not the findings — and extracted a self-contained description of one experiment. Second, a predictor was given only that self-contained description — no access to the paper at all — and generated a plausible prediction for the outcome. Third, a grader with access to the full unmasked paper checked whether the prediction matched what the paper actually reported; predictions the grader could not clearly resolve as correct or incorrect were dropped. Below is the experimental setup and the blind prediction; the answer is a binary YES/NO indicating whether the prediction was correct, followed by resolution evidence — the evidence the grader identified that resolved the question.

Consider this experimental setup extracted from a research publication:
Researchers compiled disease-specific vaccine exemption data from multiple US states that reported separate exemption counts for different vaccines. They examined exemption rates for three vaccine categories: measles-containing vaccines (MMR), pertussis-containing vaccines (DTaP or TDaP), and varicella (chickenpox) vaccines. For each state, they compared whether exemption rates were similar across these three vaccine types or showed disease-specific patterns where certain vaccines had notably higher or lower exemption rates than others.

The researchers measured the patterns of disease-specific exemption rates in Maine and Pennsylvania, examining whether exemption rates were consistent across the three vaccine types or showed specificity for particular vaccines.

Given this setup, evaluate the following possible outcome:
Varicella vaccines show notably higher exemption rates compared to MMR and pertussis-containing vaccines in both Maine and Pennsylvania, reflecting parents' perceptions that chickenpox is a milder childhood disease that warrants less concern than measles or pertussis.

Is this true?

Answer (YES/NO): YES